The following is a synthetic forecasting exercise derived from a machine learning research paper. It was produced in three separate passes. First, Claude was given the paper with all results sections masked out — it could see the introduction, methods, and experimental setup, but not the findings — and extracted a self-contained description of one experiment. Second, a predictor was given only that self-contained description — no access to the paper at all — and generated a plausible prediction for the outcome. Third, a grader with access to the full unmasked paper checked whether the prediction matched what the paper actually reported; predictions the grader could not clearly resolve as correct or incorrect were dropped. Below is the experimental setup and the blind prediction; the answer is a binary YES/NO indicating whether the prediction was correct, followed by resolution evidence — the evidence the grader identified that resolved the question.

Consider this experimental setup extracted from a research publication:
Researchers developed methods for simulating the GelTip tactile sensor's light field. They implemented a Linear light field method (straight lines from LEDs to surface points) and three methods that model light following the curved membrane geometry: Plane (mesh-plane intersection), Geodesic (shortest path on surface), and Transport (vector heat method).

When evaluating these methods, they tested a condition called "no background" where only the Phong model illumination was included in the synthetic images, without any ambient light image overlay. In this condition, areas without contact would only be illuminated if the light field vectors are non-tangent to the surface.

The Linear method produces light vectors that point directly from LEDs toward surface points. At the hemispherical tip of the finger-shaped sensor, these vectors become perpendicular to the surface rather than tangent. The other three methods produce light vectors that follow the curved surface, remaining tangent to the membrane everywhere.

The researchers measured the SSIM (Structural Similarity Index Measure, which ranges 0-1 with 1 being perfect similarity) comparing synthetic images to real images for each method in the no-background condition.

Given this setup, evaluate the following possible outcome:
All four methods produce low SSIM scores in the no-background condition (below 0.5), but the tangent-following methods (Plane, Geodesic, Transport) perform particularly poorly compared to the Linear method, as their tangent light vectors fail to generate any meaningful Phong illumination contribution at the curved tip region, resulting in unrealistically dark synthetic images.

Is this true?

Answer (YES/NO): NO